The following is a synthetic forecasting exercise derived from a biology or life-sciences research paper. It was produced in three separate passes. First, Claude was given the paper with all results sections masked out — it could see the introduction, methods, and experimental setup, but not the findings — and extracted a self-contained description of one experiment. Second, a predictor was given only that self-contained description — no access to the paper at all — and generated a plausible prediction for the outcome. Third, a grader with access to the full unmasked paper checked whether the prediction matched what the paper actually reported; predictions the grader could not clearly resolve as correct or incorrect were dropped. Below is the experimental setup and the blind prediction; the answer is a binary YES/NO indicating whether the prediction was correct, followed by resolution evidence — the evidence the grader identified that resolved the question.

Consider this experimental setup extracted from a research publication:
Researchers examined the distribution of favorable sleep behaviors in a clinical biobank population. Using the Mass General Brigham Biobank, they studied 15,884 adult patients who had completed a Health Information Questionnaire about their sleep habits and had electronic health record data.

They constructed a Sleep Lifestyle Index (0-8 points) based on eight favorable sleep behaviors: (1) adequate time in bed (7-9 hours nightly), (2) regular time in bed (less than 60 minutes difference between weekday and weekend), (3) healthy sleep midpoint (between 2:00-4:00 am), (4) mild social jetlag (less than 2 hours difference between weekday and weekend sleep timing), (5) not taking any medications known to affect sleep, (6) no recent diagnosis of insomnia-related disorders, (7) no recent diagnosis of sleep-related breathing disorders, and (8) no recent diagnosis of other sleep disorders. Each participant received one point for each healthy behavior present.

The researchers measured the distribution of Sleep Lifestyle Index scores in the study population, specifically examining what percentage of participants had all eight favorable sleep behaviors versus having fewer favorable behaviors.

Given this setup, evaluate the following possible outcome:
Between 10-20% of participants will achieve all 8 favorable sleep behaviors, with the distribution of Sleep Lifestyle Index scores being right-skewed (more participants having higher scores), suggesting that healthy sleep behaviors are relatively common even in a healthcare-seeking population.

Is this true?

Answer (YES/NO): NO